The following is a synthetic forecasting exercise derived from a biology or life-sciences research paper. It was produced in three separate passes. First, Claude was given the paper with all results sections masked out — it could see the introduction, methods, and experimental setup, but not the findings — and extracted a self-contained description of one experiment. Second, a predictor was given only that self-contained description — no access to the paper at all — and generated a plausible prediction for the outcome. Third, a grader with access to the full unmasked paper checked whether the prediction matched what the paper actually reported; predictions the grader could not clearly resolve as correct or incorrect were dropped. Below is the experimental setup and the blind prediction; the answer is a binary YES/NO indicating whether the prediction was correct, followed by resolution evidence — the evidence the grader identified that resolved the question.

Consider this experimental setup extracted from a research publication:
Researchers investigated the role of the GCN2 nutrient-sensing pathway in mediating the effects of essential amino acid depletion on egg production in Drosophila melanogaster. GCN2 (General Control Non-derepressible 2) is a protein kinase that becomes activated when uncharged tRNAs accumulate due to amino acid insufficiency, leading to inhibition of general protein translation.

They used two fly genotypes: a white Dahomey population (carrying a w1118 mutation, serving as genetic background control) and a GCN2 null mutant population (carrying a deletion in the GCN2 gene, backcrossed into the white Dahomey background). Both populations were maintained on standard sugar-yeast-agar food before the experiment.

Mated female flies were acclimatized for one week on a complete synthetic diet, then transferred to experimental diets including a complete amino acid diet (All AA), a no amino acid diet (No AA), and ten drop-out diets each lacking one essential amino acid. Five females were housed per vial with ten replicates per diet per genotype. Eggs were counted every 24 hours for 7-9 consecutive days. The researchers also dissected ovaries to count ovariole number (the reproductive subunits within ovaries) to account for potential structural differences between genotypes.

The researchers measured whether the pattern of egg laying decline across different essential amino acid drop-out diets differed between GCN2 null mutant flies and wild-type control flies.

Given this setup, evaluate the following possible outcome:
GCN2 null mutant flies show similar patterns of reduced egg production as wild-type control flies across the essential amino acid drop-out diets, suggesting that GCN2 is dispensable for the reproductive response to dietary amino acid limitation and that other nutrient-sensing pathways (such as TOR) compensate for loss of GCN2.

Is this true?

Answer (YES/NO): NO